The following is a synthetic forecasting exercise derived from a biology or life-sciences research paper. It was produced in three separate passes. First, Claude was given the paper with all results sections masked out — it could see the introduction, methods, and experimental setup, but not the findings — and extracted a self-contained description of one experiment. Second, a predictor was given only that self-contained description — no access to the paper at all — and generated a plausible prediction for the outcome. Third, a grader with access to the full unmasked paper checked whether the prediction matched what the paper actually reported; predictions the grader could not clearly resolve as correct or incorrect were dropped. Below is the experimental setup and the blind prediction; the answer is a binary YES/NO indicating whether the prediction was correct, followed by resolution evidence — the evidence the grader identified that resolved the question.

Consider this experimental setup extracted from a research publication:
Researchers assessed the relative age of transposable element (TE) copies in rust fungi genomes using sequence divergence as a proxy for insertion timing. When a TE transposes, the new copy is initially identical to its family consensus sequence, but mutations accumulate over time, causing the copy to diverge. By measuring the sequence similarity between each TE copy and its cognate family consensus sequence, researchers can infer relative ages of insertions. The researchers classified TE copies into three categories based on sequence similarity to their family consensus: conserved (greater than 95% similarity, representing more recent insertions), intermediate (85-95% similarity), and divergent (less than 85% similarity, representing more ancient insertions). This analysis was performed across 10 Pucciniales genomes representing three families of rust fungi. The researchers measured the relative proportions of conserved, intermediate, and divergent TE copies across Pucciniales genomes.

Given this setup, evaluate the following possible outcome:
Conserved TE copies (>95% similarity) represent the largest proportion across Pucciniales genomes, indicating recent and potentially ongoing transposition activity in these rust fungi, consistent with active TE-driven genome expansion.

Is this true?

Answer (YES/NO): NO